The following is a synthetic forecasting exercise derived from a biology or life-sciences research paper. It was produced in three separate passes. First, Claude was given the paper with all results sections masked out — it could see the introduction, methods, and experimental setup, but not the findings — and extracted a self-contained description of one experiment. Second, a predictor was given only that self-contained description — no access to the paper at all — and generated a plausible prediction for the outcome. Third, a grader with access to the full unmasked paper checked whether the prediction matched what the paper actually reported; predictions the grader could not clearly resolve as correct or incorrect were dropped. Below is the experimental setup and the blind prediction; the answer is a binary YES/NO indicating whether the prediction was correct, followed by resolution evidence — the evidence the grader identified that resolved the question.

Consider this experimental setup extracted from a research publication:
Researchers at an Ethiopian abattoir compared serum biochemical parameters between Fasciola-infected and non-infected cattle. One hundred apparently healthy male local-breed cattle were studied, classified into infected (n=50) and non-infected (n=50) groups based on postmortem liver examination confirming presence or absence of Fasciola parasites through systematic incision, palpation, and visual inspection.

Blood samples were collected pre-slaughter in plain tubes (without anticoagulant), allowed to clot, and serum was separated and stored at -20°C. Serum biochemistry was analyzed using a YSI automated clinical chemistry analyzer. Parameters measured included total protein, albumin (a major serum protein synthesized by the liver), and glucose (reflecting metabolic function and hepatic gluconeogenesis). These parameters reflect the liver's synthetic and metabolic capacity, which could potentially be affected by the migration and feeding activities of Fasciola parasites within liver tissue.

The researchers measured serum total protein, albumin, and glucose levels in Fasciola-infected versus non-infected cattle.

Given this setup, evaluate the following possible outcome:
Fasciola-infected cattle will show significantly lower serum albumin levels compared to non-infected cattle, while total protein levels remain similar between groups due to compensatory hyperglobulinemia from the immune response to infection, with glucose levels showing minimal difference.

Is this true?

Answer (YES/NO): NO